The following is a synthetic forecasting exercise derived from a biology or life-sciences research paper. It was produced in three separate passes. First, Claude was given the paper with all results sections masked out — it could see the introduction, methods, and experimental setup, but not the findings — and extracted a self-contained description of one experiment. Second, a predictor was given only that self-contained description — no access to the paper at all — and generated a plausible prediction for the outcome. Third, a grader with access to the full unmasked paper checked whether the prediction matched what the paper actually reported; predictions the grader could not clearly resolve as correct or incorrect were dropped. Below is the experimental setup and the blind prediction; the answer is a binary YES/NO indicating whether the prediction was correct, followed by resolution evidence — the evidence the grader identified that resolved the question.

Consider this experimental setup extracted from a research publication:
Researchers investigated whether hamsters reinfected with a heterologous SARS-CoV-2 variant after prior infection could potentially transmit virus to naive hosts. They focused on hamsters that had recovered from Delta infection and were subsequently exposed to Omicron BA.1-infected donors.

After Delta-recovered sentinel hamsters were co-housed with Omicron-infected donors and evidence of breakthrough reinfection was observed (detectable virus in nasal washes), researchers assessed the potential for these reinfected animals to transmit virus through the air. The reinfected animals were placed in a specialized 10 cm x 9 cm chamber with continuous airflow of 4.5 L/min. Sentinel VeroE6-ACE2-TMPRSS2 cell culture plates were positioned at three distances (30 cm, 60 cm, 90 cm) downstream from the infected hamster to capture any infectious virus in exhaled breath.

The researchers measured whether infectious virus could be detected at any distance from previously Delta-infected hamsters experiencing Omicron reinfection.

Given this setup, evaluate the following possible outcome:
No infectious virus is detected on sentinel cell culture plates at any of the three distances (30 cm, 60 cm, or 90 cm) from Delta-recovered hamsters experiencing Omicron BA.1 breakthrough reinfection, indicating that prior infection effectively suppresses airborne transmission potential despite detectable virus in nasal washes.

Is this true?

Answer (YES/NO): NO